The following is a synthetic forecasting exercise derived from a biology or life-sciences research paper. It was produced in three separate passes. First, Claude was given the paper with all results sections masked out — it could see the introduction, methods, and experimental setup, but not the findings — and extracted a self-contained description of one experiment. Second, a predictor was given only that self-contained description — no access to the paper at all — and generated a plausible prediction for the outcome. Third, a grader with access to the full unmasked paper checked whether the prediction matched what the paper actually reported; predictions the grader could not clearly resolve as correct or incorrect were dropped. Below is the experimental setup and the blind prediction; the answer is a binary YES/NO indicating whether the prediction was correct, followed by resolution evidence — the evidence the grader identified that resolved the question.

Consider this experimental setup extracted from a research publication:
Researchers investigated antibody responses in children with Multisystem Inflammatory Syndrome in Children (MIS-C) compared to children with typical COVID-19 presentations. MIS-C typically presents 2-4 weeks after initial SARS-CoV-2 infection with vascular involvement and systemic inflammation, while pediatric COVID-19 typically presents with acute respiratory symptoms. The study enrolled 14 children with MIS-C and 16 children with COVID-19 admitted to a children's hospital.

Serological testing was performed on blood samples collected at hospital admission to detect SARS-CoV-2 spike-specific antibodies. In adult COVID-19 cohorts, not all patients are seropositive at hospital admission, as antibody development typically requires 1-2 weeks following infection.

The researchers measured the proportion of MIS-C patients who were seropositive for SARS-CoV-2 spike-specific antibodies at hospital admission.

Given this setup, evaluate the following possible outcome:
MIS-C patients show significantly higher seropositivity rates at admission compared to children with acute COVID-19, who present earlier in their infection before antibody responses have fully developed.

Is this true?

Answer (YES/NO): YES